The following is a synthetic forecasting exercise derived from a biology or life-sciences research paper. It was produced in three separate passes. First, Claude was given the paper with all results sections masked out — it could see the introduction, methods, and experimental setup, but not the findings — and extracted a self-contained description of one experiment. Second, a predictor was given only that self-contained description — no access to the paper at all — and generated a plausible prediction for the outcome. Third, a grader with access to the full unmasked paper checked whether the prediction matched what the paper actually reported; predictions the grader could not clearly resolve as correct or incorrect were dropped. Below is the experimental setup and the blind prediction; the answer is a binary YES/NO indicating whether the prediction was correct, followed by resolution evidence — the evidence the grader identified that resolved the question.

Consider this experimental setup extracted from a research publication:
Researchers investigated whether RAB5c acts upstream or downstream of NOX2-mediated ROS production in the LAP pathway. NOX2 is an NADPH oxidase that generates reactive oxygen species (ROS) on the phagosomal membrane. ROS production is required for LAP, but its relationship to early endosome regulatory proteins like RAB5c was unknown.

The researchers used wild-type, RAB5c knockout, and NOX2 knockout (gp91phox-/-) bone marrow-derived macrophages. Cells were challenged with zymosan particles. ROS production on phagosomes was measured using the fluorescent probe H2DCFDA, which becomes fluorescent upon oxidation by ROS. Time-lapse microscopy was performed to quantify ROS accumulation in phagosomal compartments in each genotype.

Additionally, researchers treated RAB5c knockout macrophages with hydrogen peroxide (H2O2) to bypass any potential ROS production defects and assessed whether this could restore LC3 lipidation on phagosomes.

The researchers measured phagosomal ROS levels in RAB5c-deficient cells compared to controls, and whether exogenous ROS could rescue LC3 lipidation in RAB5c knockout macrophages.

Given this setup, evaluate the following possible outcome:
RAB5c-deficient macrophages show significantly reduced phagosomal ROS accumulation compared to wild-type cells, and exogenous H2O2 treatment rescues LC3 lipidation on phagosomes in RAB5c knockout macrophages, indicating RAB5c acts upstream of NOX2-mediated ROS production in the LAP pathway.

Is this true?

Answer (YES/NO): NO